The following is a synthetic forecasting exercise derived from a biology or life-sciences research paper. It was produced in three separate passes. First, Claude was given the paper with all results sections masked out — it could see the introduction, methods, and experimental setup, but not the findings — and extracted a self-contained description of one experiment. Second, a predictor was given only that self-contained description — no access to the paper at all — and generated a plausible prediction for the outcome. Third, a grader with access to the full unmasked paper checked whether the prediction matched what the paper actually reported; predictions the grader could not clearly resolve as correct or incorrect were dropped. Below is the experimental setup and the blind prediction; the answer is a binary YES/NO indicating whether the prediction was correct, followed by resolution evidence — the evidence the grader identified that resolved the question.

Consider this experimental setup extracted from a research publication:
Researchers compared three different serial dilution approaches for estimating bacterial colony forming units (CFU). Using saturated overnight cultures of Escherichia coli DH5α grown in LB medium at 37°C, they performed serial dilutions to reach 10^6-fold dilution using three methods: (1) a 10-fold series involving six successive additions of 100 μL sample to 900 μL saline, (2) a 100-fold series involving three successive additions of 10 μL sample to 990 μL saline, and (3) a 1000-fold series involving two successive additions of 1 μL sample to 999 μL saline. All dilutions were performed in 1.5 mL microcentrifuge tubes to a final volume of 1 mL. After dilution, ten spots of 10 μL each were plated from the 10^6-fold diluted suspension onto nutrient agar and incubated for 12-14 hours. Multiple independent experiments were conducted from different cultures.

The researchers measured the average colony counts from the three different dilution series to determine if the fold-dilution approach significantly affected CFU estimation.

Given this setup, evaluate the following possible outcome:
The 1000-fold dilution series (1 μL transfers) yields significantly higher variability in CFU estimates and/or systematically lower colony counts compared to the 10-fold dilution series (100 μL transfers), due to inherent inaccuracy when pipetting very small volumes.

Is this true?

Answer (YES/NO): NO